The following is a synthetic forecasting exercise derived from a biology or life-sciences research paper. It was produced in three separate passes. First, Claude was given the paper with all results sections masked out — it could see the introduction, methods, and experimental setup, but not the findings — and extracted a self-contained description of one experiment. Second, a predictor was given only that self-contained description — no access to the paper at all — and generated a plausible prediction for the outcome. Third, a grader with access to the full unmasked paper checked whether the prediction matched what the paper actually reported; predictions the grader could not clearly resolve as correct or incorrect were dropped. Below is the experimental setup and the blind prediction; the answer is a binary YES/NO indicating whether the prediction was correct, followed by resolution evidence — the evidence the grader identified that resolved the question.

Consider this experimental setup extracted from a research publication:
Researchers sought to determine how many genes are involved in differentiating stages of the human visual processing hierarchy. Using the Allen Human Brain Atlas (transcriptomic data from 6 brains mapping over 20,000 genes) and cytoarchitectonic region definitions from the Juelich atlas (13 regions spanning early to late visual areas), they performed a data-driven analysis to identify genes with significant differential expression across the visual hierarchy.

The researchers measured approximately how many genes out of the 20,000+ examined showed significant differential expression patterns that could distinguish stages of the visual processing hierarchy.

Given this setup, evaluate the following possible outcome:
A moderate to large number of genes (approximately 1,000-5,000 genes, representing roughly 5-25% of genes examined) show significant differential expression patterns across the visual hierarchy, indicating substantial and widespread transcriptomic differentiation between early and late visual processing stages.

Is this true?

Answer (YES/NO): NO